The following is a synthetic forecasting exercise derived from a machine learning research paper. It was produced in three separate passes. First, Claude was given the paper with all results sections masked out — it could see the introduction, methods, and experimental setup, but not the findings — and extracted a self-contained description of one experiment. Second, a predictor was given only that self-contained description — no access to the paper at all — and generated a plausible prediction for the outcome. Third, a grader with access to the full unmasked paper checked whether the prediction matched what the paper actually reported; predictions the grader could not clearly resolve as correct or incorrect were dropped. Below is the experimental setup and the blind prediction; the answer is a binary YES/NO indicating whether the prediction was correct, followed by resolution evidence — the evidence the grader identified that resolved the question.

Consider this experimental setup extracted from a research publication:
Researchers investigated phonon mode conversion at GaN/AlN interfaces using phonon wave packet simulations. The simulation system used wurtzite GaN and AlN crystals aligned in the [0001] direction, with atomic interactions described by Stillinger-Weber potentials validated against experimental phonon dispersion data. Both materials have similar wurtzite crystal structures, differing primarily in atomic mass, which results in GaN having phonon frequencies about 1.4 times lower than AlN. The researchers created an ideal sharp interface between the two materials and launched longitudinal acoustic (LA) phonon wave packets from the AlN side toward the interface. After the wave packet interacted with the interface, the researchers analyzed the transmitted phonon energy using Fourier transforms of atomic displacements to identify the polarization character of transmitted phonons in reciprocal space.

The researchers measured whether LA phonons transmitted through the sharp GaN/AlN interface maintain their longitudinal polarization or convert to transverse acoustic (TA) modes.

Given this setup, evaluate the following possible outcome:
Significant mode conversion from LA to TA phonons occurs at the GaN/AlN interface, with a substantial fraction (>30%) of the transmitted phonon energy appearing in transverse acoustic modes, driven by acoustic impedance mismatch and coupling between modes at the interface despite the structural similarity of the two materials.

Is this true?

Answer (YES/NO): NO